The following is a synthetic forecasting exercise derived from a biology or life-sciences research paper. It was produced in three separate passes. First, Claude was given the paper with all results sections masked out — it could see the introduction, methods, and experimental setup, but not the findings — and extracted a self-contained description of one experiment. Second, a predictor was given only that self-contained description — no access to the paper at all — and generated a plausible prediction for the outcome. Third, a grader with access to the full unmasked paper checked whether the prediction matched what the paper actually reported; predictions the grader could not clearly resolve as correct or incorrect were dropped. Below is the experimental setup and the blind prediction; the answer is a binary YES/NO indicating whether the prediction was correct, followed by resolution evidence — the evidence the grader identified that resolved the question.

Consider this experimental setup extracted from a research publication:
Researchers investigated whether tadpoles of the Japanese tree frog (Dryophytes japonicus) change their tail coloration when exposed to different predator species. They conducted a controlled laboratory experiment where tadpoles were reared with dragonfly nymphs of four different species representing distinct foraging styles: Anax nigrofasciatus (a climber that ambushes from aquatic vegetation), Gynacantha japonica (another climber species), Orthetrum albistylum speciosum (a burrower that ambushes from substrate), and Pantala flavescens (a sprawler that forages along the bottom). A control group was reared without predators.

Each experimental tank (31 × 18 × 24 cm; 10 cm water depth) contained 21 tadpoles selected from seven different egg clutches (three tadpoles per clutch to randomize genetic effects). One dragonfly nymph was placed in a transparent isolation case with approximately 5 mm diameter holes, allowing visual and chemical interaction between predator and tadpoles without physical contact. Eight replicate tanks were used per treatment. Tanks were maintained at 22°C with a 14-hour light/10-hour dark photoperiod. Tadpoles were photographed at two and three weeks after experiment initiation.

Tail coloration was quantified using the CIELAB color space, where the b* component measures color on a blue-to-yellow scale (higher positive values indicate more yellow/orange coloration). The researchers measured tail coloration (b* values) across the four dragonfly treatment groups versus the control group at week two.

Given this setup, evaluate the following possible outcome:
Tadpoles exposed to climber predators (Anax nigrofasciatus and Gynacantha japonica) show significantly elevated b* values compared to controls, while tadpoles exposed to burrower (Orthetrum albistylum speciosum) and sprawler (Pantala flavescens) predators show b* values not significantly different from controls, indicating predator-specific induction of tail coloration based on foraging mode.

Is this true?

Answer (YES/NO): NO